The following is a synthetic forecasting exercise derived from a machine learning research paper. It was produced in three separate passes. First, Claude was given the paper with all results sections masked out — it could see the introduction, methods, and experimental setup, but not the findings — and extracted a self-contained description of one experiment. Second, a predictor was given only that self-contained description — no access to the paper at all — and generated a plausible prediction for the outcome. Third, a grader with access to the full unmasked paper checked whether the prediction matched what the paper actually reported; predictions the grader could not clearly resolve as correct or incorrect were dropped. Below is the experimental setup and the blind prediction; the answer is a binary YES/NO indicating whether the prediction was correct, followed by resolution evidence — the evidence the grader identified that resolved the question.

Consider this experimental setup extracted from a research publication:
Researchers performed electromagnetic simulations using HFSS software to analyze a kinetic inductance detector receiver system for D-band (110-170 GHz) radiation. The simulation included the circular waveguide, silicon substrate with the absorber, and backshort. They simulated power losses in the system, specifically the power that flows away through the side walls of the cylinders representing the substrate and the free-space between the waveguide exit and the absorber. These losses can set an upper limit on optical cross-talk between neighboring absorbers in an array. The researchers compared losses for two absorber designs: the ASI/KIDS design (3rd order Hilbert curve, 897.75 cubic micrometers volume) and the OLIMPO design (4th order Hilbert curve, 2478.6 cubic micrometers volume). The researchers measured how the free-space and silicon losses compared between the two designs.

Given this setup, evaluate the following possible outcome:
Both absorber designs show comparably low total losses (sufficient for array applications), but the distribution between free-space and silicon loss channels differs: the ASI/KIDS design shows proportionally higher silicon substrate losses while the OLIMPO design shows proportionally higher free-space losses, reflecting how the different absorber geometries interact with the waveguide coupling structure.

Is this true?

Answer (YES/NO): NO